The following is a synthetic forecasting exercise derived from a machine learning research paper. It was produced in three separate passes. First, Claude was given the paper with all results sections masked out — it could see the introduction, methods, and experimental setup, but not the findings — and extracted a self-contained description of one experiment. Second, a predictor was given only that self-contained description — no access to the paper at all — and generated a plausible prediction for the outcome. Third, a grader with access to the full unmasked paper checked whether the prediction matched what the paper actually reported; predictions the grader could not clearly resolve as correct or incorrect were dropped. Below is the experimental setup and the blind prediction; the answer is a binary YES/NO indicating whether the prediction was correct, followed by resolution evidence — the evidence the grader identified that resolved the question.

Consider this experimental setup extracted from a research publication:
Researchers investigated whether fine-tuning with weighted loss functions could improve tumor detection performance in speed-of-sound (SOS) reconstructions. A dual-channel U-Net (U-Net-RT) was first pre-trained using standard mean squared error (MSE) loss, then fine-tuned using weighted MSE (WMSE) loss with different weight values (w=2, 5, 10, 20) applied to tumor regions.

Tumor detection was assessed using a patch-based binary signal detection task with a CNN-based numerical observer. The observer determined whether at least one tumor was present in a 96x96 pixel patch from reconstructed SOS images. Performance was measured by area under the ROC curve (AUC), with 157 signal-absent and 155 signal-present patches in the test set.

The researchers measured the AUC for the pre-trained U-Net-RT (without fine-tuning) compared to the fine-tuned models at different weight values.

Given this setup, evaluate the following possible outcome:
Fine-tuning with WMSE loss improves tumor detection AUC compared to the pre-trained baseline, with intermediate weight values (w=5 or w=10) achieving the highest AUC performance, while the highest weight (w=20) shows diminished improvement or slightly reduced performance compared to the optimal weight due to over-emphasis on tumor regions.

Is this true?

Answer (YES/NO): YES